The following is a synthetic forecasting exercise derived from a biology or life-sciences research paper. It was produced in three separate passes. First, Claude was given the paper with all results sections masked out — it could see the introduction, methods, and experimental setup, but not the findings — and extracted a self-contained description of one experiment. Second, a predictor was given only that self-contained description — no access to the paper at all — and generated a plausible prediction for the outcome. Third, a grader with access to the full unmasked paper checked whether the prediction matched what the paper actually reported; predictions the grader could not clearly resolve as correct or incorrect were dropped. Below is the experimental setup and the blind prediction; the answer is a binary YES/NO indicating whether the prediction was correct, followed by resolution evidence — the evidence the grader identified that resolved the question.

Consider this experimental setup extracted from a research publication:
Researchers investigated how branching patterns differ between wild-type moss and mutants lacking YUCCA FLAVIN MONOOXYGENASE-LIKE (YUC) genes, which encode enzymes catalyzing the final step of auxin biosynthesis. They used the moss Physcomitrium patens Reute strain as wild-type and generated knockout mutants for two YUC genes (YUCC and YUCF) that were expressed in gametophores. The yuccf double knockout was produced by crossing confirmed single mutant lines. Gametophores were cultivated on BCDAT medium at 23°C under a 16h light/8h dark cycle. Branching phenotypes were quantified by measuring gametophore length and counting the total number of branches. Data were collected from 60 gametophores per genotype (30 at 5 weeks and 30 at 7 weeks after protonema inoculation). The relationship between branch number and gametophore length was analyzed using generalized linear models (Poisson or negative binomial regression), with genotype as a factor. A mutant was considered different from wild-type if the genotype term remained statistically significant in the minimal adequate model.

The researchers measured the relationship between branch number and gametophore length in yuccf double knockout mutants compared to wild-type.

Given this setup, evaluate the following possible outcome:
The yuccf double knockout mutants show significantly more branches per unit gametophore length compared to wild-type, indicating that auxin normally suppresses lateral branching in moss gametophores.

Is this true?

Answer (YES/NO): YES